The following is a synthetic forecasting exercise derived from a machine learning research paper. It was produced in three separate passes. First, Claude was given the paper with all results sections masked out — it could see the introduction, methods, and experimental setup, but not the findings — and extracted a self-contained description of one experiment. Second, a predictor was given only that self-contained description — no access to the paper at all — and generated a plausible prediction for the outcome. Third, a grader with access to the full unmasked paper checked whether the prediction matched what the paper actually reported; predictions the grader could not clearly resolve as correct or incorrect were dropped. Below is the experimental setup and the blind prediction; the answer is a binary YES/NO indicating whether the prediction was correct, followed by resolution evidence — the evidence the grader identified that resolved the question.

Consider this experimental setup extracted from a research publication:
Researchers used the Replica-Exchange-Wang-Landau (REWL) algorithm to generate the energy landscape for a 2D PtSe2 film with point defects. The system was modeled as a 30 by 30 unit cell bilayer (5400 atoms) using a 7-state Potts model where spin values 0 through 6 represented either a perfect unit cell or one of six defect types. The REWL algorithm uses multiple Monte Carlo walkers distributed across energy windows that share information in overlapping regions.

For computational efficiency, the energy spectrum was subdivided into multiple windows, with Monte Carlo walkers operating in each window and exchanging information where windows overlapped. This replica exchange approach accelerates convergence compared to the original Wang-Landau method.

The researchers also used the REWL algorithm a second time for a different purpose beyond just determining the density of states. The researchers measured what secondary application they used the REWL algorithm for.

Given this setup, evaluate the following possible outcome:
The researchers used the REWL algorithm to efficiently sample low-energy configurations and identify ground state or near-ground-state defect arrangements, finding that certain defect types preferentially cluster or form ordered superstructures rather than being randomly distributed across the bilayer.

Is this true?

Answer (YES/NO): NO